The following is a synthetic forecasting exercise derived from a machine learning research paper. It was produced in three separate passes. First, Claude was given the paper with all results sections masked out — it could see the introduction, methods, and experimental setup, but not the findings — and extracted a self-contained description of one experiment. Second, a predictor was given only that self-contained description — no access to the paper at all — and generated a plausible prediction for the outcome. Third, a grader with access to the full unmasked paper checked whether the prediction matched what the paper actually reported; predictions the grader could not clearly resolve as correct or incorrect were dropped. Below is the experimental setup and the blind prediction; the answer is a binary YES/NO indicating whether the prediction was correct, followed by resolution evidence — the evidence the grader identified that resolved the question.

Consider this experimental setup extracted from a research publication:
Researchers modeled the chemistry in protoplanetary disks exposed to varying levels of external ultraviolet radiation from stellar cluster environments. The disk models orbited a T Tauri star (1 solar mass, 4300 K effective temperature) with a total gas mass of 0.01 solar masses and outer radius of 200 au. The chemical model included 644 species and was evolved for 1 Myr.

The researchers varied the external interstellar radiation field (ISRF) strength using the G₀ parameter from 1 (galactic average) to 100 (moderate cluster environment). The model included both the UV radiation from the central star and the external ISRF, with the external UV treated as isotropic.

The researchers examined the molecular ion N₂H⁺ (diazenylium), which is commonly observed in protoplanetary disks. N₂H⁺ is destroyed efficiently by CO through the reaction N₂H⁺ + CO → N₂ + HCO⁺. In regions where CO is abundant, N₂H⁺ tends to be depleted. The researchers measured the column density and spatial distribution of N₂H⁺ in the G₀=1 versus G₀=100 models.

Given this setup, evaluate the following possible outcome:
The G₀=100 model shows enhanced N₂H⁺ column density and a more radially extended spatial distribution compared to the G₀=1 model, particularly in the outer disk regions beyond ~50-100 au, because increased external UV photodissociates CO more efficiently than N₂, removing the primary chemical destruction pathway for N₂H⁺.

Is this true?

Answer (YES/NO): NO